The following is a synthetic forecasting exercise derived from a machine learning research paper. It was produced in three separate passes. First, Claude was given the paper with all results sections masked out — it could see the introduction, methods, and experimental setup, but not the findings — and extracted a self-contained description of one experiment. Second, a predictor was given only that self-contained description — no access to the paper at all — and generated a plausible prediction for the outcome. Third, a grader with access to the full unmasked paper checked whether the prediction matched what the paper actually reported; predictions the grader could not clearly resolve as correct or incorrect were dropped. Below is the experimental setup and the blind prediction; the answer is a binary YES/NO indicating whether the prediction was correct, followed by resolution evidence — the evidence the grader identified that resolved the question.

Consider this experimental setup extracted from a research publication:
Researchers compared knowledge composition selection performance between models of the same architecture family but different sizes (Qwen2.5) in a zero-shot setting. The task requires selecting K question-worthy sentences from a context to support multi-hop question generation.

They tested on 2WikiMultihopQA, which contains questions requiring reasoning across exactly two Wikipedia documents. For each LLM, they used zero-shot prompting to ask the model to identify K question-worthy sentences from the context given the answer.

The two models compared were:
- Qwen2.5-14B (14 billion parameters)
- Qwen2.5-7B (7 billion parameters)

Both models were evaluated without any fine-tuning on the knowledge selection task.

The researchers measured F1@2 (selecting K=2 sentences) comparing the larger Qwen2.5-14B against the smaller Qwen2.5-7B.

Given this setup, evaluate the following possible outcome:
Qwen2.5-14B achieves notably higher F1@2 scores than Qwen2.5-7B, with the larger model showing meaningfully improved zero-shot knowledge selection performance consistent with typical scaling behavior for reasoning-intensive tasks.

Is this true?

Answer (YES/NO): NO